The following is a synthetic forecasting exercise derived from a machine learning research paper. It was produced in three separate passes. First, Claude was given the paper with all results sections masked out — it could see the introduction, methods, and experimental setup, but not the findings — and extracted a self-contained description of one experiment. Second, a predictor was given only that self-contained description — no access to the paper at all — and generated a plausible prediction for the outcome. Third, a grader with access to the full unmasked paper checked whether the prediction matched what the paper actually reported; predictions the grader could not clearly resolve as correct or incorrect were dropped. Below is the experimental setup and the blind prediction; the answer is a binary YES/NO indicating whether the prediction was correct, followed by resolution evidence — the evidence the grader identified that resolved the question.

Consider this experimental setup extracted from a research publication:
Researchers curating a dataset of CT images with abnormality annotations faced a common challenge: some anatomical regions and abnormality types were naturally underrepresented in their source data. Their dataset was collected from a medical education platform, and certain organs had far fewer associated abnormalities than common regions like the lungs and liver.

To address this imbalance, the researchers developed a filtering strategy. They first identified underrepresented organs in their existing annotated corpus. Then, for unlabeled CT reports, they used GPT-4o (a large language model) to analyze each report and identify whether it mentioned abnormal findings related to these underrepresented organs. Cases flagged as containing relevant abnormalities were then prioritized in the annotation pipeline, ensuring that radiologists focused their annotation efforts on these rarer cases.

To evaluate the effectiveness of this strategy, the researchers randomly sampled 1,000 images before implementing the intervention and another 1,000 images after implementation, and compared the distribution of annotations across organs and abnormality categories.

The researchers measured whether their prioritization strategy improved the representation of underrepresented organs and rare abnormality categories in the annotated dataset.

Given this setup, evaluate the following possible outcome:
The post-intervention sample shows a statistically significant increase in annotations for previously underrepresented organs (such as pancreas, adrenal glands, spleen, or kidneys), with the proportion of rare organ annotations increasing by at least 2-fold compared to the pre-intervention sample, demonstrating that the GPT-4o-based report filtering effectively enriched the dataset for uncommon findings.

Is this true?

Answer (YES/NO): NO